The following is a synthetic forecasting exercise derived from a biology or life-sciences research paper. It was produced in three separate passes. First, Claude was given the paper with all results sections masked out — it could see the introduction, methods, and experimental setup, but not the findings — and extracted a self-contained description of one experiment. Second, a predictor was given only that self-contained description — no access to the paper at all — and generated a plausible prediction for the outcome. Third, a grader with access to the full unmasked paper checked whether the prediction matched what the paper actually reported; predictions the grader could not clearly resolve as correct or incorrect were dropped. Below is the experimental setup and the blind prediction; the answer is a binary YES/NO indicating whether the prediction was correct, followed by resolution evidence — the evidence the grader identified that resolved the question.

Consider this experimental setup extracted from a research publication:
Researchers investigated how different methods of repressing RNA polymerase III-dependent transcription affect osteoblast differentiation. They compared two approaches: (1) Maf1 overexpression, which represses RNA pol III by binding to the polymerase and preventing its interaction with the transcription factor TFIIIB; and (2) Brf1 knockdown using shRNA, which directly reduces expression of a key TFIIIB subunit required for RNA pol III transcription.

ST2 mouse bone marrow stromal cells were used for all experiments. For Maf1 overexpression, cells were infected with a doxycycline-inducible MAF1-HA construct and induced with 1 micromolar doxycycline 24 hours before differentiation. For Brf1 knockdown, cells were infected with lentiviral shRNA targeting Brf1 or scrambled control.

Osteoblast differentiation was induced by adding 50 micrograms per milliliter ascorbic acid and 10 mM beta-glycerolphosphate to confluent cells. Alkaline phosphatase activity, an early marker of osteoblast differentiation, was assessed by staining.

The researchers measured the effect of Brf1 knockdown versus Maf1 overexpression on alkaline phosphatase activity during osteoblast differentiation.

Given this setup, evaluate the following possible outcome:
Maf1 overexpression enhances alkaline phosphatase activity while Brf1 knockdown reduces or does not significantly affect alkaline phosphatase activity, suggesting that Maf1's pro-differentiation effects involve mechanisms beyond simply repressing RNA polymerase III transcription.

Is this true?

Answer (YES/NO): YES